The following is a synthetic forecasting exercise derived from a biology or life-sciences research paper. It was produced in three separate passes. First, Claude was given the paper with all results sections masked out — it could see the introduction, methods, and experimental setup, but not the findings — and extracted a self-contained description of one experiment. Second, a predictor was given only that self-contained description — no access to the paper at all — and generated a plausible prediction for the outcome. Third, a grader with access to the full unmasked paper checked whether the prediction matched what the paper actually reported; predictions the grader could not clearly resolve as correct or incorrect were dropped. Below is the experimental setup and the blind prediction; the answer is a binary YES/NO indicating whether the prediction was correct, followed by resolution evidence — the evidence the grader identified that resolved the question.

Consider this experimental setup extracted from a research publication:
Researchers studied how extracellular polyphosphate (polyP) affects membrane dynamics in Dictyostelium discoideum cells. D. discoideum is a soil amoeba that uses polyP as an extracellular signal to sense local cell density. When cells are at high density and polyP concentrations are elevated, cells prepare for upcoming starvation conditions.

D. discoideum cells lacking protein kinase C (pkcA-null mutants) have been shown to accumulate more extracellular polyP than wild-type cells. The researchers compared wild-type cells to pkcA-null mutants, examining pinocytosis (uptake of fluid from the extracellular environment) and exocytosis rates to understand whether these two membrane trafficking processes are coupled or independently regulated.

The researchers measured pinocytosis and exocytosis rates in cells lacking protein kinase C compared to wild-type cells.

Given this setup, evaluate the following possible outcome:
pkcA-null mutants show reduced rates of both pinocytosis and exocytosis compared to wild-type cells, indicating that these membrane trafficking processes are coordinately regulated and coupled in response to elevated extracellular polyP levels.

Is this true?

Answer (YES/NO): NO